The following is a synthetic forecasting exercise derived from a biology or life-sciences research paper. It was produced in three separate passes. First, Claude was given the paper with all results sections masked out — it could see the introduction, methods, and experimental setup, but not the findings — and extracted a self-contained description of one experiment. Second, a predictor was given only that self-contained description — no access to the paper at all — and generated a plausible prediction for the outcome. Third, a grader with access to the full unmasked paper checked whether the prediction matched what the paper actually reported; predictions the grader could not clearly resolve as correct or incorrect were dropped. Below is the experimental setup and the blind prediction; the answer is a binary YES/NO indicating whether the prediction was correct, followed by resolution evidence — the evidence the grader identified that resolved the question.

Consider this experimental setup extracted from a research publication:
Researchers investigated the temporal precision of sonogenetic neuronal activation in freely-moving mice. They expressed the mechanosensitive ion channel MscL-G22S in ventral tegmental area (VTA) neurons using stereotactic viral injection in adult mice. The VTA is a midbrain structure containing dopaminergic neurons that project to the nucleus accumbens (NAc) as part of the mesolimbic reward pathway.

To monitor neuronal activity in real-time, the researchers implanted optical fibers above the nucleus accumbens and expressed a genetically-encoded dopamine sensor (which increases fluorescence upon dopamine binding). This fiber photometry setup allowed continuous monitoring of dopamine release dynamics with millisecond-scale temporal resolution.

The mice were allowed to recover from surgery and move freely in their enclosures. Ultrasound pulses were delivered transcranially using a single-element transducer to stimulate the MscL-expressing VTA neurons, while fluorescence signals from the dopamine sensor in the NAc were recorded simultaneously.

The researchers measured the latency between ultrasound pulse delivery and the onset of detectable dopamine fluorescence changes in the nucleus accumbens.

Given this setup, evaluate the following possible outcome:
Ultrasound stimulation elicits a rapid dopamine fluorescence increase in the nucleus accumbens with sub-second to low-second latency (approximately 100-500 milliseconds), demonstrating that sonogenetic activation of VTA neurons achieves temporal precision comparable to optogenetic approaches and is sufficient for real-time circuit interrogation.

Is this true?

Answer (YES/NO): YES